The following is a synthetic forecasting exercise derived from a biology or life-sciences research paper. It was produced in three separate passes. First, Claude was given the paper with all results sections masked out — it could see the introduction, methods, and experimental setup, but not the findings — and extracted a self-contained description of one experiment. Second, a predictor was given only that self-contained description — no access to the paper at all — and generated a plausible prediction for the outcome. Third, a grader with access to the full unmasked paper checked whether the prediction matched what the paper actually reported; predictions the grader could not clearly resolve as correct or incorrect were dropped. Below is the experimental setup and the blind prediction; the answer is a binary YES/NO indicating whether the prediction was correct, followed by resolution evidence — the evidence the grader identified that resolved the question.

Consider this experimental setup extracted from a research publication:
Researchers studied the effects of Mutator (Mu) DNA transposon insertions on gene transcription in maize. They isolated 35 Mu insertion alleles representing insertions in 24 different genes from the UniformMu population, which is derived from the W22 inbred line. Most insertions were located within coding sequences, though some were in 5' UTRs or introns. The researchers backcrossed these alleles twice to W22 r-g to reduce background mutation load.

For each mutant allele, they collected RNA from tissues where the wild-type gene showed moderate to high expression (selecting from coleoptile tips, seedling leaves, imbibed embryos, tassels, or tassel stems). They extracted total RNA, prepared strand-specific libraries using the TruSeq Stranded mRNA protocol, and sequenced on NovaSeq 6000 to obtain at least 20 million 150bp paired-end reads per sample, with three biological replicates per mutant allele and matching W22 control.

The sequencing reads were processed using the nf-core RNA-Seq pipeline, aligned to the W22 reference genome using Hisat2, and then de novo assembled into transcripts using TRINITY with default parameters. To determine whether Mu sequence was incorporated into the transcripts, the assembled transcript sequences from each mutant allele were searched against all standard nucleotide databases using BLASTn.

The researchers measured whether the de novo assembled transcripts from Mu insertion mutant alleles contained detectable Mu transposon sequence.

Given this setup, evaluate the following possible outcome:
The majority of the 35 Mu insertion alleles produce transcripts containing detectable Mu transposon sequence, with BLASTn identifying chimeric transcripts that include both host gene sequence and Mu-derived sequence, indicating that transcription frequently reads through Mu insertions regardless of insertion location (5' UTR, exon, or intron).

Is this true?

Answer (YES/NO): NO